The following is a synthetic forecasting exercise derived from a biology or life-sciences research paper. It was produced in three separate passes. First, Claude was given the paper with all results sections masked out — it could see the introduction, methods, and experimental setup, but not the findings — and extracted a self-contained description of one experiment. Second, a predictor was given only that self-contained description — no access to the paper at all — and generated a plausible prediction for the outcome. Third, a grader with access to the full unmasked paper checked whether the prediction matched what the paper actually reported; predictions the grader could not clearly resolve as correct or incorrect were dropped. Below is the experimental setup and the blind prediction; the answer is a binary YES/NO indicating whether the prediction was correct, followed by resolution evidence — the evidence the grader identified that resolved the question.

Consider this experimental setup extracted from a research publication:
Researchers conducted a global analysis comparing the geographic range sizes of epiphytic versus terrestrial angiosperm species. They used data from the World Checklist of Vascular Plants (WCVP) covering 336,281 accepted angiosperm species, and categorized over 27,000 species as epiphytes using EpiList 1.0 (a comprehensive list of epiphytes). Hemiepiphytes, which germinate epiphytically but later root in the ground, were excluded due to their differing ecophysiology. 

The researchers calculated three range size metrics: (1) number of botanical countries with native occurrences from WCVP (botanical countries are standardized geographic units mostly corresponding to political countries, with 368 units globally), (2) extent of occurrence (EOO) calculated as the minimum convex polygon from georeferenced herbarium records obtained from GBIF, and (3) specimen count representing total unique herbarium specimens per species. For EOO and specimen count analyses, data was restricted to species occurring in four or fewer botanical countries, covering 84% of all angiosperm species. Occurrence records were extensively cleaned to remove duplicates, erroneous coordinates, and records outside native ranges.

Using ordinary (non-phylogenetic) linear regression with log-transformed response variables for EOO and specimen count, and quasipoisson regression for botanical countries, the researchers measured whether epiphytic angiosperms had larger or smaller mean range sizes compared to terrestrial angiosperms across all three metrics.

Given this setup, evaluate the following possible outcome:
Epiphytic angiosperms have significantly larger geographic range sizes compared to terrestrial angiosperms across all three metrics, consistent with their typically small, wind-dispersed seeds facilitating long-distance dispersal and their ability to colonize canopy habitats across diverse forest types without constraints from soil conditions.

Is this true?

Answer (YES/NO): NO